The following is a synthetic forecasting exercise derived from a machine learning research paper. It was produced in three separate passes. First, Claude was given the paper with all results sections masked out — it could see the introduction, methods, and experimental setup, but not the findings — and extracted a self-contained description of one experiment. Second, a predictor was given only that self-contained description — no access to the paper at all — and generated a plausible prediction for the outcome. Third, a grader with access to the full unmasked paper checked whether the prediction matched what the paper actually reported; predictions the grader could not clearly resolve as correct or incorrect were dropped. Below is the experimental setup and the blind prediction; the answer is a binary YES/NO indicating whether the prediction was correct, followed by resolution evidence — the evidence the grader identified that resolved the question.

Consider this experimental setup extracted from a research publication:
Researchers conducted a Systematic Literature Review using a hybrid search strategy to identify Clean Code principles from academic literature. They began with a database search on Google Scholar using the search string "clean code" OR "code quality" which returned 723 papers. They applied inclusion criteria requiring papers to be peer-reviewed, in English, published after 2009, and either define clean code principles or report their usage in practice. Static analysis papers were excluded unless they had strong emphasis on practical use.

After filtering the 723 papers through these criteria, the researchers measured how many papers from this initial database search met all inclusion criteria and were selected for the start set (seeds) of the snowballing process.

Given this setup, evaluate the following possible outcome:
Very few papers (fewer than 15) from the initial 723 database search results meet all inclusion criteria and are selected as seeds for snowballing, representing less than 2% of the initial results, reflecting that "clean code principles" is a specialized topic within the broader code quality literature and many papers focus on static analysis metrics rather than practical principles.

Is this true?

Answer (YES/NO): YES